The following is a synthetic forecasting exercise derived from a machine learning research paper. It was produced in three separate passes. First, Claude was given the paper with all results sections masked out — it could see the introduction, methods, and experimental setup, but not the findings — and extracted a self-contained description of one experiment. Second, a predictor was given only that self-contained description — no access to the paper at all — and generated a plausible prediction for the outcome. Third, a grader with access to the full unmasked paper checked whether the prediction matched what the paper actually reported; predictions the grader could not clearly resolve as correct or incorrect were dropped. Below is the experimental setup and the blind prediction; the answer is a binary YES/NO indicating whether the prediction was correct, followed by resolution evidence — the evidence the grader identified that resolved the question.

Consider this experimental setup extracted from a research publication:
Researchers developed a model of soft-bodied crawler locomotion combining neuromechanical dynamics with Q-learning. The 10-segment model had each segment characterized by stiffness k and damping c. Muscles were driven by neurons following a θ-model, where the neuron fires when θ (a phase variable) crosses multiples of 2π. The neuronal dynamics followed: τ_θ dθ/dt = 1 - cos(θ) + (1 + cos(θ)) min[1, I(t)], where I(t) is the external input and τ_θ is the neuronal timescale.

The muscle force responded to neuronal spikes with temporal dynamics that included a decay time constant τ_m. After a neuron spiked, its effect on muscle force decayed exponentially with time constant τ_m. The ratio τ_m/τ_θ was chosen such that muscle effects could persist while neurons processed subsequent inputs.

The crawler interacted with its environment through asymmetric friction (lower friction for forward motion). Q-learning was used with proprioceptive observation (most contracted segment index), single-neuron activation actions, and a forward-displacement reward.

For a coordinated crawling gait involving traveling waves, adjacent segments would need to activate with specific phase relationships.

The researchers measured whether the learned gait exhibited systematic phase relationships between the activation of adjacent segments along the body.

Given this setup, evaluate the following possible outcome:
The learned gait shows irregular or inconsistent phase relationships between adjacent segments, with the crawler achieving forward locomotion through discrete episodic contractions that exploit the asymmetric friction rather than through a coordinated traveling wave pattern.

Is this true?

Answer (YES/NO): NO